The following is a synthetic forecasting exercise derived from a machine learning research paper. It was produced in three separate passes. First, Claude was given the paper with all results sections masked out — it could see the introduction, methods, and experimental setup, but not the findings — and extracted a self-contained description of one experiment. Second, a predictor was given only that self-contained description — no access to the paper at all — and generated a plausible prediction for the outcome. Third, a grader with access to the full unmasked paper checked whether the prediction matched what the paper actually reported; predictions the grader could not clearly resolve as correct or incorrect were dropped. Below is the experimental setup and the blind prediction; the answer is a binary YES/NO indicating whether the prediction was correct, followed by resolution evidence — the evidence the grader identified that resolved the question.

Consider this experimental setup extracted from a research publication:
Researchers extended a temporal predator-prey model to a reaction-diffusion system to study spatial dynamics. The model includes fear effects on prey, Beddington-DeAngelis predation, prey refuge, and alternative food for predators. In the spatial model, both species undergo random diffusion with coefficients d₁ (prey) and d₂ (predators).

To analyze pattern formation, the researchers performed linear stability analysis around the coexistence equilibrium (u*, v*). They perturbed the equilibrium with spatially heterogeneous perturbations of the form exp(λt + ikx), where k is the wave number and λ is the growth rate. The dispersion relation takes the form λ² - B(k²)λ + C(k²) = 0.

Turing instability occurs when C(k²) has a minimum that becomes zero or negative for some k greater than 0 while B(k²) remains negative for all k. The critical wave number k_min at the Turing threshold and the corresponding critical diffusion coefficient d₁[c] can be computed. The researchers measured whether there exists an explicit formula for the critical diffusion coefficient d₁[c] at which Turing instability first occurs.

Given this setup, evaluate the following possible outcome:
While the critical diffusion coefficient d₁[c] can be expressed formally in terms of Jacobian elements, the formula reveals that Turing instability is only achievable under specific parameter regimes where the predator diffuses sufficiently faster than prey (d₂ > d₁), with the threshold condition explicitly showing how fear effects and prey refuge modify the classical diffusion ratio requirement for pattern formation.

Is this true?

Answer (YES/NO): NO